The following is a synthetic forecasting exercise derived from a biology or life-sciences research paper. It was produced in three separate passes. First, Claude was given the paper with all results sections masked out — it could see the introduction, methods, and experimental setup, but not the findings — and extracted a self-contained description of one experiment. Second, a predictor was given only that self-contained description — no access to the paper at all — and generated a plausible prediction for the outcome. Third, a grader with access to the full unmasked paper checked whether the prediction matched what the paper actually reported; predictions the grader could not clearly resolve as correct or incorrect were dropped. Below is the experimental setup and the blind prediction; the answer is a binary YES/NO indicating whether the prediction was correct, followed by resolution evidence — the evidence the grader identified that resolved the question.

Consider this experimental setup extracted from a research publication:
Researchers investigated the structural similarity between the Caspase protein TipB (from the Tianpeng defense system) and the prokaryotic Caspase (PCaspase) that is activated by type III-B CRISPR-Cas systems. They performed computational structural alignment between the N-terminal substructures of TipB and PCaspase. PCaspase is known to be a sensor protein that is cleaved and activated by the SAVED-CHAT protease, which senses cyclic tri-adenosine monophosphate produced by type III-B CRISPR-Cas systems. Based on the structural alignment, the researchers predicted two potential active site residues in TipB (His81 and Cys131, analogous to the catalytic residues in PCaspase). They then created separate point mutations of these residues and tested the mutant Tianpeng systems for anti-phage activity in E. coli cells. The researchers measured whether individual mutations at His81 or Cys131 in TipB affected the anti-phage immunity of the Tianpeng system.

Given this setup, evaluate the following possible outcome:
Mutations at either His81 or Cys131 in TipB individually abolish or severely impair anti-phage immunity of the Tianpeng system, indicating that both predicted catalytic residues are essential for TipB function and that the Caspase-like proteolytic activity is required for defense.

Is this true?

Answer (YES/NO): YES